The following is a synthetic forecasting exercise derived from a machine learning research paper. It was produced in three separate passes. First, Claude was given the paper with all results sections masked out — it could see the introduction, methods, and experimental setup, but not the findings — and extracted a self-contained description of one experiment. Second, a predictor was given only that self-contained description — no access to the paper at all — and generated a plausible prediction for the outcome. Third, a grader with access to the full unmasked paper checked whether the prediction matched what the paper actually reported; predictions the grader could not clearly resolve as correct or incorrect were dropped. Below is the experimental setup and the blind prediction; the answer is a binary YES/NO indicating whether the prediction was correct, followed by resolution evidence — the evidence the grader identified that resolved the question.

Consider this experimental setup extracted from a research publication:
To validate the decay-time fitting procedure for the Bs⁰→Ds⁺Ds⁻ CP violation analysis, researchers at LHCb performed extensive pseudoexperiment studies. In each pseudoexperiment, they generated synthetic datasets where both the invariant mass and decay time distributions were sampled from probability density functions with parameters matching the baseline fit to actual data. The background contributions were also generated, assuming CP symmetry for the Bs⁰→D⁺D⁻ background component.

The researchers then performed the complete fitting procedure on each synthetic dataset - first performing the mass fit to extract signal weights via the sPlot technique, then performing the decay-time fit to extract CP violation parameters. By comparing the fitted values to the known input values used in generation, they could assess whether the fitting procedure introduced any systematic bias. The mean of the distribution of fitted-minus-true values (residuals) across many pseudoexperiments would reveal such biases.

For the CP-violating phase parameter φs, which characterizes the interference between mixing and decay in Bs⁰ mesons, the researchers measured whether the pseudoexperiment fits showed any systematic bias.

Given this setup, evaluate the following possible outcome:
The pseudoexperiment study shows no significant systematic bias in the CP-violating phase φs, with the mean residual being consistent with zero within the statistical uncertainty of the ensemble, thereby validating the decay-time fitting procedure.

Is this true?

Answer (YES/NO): NO